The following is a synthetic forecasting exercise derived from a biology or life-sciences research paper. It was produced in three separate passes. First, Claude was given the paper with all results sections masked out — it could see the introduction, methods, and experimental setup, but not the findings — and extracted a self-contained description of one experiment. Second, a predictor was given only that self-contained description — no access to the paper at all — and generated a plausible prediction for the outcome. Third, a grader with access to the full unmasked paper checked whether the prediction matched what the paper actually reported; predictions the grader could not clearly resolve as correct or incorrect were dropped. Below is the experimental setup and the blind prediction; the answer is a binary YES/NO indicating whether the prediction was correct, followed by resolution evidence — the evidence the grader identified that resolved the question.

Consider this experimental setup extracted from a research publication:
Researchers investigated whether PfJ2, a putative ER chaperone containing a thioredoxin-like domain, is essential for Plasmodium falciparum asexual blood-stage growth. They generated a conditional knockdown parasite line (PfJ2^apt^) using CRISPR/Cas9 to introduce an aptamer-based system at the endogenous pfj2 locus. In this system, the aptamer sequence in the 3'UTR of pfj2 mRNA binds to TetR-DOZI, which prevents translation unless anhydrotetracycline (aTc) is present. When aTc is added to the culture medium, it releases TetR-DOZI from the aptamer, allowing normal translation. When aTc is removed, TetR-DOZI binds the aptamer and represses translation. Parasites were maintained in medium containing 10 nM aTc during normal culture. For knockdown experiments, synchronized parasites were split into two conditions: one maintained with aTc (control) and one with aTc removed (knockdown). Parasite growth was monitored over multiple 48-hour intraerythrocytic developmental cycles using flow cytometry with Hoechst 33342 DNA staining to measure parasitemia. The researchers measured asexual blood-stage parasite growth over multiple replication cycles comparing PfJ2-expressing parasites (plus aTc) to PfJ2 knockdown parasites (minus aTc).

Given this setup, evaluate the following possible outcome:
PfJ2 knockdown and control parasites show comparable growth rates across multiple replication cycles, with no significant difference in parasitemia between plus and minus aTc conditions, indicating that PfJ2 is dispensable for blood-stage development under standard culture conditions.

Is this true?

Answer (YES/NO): NO